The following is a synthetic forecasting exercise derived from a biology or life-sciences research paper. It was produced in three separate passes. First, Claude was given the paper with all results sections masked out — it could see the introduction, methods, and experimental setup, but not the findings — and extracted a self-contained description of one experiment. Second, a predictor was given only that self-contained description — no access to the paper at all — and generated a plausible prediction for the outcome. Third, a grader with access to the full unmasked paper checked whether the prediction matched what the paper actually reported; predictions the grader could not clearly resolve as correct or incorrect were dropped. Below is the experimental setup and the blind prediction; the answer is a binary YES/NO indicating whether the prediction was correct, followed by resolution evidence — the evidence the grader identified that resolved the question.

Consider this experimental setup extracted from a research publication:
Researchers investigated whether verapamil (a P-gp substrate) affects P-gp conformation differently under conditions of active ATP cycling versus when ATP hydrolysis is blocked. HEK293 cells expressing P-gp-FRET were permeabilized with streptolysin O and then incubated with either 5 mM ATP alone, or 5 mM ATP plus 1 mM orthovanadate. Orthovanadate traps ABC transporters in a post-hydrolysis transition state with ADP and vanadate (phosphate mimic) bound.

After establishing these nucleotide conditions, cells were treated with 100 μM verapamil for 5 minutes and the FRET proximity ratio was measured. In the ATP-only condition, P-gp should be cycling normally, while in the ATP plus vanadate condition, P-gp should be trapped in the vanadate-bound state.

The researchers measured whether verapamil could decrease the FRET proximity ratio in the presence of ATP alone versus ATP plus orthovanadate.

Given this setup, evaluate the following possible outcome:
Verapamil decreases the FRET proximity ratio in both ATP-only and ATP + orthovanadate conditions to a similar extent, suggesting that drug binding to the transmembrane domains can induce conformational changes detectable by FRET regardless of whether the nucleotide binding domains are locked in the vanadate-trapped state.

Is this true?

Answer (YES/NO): NO